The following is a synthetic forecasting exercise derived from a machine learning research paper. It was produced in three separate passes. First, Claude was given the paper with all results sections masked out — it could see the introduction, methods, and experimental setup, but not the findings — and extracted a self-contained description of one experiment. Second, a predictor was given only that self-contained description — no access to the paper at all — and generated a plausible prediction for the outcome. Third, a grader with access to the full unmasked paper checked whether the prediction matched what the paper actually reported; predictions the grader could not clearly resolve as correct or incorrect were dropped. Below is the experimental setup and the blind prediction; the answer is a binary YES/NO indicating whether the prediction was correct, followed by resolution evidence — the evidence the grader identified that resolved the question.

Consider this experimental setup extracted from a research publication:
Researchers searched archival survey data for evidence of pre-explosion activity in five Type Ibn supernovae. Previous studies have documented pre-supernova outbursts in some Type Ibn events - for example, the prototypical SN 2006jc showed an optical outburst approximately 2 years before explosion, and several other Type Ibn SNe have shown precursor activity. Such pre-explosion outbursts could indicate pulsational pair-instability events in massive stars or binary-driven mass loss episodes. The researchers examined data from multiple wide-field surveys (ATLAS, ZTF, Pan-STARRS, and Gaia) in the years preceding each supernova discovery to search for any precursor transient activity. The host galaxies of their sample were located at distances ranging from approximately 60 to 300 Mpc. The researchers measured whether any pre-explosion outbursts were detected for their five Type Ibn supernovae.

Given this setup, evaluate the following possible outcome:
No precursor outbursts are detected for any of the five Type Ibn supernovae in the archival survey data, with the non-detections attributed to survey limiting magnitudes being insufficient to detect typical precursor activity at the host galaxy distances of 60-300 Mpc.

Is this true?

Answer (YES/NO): YES